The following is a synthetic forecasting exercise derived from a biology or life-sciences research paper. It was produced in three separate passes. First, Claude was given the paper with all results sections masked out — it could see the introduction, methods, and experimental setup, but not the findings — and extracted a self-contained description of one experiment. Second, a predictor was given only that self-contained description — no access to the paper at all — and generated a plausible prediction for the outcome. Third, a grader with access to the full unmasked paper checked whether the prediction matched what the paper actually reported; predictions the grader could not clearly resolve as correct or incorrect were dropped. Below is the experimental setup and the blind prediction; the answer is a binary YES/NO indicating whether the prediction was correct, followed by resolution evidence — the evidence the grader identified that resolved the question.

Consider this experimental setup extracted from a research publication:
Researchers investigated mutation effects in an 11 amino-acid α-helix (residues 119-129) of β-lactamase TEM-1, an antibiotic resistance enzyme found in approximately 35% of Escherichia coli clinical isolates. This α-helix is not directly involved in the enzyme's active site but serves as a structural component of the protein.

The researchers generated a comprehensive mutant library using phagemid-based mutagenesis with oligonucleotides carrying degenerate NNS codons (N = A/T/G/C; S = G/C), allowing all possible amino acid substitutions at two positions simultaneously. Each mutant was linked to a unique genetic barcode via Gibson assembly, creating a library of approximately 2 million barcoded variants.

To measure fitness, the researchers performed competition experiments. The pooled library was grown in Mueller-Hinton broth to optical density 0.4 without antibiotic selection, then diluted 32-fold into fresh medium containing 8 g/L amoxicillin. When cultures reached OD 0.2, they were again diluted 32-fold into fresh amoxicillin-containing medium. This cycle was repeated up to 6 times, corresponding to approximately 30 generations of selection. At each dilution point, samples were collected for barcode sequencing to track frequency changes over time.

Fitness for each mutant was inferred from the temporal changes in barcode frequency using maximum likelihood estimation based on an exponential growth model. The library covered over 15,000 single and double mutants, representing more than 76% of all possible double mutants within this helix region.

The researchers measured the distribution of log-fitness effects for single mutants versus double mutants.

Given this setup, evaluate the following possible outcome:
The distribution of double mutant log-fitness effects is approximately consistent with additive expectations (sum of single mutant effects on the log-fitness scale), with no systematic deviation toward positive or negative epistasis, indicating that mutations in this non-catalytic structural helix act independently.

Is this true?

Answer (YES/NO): NO